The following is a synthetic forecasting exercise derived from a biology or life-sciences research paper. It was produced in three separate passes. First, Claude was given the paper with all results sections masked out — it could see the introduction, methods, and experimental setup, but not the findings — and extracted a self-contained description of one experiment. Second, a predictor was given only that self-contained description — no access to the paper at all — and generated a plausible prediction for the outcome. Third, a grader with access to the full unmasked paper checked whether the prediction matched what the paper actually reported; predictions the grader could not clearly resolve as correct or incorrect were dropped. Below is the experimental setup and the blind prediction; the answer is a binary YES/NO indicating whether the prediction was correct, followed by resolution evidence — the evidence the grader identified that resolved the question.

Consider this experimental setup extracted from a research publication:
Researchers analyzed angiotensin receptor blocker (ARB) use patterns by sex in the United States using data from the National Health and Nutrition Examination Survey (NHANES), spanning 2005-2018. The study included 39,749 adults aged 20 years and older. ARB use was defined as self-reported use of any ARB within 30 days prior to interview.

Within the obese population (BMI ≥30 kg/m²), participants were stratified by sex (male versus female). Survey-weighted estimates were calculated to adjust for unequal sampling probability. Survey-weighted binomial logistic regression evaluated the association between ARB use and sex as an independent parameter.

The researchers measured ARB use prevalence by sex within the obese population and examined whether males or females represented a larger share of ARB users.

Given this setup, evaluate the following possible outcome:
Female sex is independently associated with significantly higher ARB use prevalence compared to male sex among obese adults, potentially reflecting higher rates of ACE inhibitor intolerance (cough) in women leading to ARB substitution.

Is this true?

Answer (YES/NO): YES